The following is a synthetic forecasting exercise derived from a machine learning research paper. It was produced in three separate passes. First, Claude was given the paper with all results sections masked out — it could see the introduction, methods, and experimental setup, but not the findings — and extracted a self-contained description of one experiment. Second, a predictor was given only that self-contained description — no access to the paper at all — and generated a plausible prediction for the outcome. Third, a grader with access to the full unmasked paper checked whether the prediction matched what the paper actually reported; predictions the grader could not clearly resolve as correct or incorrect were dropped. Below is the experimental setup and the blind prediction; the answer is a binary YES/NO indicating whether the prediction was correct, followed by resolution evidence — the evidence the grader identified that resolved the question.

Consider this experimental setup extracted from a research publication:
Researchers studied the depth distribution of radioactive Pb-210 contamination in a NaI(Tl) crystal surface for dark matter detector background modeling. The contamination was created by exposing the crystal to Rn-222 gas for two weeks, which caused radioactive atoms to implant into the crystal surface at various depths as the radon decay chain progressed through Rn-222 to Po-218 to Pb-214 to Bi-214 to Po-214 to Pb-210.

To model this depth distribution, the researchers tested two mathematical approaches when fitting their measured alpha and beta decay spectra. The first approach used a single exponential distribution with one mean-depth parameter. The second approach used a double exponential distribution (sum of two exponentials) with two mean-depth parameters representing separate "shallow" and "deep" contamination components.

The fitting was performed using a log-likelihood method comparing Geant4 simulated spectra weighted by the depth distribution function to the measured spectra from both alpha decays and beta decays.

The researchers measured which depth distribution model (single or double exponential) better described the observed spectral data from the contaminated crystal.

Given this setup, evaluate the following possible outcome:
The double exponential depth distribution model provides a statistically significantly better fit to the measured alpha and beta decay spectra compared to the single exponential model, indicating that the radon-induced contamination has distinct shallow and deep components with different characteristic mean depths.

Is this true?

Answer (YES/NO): NO